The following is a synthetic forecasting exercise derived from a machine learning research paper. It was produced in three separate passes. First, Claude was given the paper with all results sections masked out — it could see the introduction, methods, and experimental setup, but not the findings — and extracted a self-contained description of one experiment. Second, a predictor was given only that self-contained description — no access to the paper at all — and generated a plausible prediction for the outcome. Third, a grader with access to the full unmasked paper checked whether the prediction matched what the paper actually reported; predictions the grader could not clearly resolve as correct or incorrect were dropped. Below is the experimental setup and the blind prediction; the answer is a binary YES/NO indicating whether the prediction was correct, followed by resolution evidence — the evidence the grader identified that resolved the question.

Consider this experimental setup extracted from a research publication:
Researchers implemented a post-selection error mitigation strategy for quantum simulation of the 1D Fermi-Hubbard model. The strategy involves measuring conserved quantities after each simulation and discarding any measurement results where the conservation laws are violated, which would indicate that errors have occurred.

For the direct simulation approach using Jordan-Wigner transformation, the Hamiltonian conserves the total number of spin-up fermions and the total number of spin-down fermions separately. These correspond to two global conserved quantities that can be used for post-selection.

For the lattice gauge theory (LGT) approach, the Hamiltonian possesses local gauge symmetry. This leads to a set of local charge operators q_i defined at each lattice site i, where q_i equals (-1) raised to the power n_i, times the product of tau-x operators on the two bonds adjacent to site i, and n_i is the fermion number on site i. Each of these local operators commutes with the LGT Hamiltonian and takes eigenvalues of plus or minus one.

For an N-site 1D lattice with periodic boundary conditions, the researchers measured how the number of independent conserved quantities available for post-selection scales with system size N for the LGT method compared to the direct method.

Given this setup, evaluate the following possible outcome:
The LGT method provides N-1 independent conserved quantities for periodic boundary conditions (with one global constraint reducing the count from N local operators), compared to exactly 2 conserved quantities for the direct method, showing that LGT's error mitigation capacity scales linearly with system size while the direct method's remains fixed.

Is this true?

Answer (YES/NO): NO